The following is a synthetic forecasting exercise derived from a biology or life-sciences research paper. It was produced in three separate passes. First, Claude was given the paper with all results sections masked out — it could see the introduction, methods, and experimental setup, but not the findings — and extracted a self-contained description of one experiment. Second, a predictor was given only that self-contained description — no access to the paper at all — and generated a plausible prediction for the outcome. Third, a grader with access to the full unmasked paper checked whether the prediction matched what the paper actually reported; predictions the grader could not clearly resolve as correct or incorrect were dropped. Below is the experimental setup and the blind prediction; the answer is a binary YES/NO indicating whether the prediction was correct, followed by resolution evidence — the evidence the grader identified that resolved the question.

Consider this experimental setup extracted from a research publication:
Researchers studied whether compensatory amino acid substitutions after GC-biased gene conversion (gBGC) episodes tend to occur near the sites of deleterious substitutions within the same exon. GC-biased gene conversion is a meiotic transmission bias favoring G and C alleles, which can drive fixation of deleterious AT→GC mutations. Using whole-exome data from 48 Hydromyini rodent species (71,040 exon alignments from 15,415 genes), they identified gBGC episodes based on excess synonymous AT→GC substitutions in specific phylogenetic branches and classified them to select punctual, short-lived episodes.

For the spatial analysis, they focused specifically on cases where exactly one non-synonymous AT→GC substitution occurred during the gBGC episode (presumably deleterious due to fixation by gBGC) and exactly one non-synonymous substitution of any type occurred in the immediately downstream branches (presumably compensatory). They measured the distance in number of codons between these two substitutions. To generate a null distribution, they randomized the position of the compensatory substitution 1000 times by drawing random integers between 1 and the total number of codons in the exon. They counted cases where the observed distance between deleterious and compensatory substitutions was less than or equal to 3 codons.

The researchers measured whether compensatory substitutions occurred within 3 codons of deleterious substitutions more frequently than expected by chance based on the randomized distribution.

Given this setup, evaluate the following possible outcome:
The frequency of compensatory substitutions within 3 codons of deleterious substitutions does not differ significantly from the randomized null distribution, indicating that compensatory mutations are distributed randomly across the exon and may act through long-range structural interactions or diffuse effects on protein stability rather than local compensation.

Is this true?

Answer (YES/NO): NO